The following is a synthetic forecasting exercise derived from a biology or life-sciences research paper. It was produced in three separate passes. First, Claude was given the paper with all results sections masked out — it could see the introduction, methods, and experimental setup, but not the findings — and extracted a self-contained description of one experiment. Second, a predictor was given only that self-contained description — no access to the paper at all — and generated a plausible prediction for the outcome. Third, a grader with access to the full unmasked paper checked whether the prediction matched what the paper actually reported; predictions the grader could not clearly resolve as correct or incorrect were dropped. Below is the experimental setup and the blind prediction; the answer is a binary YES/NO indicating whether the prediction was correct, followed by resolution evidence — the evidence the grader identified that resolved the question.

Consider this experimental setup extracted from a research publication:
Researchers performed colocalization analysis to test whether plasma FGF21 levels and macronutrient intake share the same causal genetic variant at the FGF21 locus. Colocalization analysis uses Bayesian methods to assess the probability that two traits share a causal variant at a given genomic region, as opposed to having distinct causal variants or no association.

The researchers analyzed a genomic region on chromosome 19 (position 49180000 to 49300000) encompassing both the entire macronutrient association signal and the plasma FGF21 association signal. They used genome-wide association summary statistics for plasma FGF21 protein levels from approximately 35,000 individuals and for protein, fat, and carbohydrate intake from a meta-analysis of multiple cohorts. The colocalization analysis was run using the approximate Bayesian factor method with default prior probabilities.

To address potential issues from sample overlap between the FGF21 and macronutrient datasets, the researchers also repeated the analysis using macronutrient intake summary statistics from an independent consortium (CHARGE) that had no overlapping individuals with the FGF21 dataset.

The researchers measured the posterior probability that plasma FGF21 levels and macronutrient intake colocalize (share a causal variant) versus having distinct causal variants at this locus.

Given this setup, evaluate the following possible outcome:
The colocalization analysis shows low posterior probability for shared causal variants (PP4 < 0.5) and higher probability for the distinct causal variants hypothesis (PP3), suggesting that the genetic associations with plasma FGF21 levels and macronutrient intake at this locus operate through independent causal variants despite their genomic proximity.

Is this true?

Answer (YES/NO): YES